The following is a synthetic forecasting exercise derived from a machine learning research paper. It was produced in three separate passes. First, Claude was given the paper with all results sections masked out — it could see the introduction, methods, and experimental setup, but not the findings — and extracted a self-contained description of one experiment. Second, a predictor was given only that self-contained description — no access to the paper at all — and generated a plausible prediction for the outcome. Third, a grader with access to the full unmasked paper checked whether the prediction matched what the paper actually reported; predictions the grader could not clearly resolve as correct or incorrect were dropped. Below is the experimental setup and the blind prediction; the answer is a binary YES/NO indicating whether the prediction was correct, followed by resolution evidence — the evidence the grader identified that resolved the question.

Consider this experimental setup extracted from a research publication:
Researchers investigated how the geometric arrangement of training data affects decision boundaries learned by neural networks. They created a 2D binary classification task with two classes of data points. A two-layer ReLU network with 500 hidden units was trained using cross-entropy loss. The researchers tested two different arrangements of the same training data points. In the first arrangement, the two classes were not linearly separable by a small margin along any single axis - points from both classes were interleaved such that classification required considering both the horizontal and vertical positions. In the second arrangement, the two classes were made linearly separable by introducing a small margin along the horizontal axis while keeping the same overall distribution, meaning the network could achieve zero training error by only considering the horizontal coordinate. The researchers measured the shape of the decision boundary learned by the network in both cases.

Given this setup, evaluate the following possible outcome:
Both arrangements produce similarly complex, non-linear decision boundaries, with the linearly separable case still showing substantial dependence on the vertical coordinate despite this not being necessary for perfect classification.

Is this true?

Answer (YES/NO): NO